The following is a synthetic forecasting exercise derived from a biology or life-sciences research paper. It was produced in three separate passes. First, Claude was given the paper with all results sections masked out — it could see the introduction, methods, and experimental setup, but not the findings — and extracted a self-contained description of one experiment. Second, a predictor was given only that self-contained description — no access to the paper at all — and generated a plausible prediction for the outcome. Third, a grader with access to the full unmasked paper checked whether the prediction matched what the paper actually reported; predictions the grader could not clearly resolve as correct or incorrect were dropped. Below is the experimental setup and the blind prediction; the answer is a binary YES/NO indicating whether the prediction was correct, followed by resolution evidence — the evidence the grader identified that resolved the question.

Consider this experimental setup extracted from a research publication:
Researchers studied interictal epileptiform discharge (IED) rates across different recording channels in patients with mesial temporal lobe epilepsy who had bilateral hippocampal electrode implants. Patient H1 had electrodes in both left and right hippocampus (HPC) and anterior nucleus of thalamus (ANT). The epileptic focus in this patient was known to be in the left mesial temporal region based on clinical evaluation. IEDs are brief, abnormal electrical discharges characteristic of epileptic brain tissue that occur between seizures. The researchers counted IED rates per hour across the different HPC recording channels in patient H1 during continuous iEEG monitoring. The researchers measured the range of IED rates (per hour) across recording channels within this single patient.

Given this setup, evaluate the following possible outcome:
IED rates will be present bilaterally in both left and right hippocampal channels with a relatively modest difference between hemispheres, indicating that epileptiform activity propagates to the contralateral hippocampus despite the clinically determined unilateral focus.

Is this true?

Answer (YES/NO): NO